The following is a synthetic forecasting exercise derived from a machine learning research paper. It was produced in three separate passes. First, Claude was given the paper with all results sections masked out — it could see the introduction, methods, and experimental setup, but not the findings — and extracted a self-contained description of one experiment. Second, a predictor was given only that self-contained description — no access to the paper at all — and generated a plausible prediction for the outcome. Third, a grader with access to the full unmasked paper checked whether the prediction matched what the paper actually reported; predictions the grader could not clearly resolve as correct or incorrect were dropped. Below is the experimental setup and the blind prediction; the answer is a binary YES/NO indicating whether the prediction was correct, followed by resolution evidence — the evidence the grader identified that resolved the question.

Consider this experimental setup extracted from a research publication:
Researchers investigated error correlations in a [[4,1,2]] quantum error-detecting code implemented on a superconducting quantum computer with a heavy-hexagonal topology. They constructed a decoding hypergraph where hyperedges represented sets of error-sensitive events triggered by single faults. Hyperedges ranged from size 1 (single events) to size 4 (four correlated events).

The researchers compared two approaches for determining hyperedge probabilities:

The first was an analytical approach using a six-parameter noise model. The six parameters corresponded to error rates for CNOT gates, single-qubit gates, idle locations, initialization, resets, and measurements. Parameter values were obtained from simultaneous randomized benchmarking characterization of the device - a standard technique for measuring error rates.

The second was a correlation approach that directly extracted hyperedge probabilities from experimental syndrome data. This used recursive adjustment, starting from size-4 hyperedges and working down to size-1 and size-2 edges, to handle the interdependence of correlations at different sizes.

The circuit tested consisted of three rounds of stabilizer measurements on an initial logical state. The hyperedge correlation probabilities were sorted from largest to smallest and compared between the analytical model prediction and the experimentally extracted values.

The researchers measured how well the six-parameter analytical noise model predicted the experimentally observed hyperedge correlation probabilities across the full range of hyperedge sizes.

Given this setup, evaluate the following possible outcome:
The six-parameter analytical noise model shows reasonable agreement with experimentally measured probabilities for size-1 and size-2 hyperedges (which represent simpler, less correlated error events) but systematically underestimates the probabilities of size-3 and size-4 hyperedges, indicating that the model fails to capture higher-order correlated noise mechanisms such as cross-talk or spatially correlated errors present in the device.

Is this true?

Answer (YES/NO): NO